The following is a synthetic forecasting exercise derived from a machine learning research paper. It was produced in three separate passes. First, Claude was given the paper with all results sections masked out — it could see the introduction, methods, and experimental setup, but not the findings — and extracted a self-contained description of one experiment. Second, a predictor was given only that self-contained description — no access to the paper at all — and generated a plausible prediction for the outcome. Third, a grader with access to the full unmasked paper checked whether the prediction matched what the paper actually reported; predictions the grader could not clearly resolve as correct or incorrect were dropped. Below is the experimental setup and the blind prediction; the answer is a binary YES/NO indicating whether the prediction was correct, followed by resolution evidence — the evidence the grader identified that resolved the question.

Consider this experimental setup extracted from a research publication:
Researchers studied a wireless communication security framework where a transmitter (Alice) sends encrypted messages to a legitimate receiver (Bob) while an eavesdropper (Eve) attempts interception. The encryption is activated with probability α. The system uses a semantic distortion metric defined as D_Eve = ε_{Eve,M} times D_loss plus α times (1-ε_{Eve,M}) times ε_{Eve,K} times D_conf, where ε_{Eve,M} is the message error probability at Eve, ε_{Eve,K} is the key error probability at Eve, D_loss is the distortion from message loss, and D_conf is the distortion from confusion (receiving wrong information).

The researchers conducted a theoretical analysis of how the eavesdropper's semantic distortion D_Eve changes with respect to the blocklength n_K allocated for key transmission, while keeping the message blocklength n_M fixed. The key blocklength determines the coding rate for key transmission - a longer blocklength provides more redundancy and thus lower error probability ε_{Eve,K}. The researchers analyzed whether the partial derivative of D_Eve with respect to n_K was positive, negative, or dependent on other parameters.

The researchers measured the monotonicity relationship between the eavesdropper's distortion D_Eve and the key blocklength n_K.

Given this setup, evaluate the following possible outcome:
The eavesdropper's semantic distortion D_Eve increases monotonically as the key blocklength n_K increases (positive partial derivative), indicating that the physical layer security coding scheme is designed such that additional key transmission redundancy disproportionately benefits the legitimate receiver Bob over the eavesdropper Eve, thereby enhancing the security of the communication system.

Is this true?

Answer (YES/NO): NO